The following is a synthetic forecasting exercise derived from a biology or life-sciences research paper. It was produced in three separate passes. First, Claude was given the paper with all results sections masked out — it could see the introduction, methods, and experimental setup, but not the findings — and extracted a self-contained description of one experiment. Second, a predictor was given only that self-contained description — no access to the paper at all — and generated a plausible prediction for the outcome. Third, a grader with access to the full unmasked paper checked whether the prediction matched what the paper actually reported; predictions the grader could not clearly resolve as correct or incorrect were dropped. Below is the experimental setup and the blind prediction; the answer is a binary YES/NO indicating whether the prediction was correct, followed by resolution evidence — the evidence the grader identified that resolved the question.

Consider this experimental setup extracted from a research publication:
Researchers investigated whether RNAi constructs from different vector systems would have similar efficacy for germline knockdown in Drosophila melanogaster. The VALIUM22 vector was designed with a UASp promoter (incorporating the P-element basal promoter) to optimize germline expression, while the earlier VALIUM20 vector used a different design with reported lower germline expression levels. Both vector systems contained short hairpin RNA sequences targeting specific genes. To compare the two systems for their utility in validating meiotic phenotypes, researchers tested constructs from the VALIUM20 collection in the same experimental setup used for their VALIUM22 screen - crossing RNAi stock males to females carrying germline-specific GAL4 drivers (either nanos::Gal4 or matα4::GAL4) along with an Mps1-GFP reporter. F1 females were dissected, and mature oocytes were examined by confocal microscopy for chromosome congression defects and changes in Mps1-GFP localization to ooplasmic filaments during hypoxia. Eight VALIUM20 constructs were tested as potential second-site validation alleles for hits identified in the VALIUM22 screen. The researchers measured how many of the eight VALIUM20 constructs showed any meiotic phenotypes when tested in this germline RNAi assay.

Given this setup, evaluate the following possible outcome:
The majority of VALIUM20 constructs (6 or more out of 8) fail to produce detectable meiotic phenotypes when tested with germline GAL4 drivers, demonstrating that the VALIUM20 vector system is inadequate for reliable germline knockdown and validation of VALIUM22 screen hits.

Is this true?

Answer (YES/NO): YES